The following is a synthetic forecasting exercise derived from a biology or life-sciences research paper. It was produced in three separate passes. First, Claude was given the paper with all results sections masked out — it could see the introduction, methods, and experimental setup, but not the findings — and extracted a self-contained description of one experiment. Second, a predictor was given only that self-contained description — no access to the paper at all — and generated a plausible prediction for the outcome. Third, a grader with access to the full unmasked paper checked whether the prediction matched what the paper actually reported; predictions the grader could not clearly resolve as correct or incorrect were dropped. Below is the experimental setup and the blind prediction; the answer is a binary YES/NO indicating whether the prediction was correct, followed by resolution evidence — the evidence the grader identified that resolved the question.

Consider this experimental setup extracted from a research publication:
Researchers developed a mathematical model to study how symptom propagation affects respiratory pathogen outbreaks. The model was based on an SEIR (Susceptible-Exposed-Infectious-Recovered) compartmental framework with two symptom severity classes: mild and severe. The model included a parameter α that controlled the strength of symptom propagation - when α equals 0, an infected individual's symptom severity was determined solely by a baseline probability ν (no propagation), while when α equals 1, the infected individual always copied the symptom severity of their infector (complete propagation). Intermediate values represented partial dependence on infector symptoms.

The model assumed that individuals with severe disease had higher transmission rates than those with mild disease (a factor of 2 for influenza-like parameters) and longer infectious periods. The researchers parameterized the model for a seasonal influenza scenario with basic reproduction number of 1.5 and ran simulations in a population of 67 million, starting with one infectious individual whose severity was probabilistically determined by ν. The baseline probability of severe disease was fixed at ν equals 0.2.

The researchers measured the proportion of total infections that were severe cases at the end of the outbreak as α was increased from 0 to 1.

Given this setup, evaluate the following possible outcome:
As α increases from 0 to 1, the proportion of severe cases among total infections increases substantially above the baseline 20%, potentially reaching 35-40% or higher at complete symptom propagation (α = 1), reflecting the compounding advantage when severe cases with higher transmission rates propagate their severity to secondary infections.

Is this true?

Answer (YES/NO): NO